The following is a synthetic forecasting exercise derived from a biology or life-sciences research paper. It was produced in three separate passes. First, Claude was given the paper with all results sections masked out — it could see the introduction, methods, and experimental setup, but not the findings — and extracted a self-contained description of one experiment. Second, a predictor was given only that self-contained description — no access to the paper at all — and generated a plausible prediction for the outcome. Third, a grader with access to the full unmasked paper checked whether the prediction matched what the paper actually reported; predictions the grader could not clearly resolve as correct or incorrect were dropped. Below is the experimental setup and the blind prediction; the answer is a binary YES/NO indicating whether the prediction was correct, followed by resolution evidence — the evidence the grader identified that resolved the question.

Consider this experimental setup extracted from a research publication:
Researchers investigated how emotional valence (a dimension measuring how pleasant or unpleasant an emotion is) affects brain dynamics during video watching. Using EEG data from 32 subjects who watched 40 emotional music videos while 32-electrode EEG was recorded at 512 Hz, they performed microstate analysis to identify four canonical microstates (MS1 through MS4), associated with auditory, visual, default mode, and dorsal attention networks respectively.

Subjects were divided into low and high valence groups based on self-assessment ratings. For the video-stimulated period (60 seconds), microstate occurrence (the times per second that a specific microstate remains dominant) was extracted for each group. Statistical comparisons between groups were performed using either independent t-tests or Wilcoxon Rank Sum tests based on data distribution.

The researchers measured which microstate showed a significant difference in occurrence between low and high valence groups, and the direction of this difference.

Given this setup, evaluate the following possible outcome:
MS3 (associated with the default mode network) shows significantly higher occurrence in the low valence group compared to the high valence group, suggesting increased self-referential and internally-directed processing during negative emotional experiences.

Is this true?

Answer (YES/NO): NO